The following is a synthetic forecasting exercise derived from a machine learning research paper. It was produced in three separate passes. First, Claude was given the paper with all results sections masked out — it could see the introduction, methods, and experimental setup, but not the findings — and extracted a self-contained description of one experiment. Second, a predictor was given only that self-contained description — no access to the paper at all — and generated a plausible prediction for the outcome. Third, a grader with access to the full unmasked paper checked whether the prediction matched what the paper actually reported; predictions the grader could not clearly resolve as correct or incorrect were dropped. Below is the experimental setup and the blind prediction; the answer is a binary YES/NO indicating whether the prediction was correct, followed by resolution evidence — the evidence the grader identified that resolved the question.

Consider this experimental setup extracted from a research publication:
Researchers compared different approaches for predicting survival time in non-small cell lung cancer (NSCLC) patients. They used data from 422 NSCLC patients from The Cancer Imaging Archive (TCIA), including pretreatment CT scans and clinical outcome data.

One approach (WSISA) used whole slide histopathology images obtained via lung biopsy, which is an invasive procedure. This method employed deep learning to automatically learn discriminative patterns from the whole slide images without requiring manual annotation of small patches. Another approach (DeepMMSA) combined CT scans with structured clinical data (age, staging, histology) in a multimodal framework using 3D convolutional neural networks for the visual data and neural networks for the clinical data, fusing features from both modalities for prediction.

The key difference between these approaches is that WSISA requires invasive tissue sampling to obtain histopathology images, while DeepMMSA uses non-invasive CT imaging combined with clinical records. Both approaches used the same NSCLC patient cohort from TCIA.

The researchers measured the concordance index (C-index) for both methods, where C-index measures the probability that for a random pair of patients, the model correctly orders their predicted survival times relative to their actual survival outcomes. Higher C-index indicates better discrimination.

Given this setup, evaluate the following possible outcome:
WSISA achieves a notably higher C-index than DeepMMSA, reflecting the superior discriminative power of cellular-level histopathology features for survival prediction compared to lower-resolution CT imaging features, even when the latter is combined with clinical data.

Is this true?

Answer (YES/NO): YES